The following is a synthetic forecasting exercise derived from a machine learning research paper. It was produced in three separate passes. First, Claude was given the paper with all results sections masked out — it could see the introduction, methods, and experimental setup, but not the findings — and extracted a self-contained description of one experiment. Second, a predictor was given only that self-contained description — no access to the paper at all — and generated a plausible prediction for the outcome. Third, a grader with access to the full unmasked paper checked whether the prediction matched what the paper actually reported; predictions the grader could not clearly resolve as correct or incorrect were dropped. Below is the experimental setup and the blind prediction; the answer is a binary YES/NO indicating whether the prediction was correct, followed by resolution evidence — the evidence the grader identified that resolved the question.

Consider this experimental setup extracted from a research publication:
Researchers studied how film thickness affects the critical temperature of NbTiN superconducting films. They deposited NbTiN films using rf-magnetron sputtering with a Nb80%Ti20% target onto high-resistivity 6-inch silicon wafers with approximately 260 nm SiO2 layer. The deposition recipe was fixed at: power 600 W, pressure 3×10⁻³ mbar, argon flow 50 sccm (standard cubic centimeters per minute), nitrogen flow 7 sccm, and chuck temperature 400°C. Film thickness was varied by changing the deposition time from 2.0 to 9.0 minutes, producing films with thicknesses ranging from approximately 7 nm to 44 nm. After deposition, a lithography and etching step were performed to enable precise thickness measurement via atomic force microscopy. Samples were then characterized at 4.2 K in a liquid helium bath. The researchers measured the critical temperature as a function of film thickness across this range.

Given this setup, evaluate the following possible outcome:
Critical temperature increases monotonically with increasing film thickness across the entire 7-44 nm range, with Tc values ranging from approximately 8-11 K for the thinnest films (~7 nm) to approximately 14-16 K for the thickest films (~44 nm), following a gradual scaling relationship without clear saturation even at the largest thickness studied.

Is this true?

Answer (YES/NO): NO